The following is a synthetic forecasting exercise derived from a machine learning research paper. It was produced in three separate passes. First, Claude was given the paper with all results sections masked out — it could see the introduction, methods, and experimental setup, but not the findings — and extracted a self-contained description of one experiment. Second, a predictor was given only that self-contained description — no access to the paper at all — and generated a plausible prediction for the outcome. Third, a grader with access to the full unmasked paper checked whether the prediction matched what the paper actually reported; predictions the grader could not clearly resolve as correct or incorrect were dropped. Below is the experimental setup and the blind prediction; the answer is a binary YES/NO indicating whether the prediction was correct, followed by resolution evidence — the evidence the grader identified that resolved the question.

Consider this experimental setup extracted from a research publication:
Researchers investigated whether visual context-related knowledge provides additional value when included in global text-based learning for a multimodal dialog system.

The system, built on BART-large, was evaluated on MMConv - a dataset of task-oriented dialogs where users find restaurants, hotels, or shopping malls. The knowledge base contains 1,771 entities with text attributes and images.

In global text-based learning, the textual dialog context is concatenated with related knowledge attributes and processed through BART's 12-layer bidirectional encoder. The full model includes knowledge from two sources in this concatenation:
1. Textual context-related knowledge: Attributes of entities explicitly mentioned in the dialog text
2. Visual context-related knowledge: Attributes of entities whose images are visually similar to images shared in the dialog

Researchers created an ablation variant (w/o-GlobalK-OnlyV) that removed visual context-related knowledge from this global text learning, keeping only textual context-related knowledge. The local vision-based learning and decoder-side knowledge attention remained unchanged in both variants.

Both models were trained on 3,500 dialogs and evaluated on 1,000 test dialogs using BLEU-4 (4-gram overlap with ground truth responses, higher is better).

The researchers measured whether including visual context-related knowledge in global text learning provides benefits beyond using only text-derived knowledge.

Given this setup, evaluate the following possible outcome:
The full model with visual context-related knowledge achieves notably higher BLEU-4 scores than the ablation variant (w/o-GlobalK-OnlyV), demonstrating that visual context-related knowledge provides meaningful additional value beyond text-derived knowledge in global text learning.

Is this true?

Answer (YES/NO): YES